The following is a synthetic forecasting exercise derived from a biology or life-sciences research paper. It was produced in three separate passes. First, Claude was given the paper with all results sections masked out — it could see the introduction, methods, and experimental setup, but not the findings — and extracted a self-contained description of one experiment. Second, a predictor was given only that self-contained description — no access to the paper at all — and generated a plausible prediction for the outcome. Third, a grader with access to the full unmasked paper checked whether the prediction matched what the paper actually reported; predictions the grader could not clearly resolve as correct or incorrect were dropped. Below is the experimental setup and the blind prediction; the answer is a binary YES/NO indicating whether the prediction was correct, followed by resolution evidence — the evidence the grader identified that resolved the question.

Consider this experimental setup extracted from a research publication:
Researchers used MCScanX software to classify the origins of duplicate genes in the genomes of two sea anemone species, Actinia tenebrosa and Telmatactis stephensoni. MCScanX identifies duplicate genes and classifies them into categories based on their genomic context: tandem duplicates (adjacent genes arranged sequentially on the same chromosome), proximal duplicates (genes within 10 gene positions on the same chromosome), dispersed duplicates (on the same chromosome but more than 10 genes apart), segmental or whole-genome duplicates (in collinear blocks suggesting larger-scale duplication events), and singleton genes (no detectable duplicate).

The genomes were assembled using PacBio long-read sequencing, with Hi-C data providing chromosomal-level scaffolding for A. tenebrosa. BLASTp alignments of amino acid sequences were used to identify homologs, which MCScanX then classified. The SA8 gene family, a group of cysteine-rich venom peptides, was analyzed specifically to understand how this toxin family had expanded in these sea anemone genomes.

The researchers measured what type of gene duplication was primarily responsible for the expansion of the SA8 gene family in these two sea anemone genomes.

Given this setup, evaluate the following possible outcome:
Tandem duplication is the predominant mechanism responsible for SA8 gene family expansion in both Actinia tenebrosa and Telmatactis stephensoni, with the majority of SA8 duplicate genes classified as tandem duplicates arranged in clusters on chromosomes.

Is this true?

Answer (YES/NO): NO